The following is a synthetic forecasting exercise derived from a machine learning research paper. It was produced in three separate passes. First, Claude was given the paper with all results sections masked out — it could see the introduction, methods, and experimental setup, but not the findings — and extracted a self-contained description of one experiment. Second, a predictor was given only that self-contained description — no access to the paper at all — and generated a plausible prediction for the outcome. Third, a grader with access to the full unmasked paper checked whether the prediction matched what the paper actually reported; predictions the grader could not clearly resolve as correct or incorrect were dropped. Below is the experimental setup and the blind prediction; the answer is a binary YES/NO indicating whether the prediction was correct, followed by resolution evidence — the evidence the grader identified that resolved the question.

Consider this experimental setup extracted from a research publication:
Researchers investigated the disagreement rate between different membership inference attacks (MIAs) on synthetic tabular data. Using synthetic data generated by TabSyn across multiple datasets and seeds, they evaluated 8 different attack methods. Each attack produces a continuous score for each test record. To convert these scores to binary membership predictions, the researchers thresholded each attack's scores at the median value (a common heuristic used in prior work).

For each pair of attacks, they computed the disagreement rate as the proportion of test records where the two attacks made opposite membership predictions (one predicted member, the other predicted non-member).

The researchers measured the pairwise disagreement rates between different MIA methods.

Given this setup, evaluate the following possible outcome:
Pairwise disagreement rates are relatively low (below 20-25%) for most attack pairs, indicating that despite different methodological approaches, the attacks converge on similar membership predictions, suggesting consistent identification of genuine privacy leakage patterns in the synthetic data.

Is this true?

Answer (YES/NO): NO